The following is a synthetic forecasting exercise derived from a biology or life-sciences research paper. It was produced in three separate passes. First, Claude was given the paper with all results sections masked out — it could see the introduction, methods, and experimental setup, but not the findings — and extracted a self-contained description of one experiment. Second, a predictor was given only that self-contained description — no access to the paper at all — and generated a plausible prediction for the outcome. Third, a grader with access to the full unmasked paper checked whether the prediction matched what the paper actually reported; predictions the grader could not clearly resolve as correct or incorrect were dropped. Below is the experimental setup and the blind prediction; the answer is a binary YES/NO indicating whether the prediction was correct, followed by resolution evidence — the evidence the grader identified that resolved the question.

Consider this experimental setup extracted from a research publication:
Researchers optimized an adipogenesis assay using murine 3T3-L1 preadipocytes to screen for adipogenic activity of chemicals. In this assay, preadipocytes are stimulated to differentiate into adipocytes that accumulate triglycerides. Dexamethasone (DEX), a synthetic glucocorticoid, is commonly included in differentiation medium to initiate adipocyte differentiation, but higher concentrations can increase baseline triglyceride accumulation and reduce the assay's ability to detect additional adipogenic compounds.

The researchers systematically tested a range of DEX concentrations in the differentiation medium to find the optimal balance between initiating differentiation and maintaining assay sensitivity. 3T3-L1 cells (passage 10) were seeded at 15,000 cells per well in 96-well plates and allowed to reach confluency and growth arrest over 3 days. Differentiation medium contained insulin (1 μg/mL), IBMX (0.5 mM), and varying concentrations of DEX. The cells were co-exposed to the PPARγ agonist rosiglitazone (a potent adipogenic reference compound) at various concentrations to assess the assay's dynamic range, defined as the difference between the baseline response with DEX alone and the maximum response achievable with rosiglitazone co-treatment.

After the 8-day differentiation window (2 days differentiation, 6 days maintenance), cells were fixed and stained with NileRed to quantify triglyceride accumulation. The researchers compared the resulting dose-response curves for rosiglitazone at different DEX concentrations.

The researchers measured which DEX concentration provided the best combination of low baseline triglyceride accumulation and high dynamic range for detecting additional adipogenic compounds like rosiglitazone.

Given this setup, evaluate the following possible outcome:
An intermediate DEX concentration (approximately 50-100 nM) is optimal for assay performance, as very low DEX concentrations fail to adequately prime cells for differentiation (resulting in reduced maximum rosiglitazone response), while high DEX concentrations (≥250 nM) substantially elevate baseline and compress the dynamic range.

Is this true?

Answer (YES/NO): NO